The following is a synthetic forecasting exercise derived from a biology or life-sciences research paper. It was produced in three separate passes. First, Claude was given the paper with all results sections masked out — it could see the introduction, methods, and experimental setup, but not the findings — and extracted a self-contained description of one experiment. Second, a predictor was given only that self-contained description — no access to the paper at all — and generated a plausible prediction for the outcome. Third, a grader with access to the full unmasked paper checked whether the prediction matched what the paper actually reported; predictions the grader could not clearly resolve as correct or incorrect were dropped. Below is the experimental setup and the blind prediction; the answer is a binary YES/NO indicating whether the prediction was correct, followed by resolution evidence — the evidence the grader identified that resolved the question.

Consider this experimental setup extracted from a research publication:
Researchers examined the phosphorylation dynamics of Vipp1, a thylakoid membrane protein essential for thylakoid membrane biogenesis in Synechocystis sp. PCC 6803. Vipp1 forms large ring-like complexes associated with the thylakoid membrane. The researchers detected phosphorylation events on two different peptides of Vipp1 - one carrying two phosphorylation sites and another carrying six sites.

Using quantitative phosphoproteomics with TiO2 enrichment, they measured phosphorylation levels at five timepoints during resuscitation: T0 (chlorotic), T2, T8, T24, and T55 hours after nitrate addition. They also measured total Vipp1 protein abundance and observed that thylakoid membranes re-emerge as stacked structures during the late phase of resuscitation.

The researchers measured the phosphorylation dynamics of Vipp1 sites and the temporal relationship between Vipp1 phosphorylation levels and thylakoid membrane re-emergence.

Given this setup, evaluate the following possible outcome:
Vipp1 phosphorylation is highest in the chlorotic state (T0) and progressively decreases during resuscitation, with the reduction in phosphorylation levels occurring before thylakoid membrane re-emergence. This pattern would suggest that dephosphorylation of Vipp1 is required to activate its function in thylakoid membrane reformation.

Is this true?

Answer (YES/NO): NO